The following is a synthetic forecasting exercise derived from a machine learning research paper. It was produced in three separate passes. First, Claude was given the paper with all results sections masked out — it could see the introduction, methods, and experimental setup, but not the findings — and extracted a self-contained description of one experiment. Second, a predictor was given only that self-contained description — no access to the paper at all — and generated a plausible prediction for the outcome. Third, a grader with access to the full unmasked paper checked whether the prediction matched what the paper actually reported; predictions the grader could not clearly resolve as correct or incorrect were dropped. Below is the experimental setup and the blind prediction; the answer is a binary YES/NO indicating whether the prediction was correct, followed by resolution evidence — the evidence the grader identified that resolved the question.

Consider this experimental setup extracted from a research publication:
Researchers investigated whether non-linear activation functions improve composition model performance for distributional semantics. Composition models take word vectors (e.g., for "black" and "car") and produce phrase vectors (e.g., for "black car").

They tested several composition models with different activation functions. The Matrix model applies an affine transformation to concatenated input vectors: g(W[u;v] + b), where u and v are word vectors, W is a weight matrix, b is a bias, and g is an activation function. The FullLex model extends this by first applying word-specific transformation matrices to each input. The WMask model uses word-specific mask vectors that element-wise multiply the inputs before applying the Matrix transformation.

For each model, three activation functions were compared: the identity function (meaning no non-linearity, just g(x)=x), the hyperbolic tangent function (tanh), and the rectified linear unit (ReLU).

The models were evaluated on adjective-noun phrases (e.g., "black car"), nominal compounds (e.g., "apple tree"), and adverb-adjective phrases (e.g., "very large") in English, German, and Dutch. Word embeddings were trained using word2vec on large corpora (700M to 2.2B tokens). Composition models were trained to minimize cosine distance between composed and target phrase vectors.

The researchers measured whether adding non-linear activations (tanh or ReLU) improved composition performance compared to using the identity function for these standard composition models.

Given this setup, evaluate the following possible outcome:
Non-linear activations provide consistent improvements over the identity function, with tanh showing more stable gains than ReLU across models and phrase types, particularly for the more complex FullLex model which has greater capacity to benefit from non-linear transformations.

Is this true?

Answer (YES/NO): NO